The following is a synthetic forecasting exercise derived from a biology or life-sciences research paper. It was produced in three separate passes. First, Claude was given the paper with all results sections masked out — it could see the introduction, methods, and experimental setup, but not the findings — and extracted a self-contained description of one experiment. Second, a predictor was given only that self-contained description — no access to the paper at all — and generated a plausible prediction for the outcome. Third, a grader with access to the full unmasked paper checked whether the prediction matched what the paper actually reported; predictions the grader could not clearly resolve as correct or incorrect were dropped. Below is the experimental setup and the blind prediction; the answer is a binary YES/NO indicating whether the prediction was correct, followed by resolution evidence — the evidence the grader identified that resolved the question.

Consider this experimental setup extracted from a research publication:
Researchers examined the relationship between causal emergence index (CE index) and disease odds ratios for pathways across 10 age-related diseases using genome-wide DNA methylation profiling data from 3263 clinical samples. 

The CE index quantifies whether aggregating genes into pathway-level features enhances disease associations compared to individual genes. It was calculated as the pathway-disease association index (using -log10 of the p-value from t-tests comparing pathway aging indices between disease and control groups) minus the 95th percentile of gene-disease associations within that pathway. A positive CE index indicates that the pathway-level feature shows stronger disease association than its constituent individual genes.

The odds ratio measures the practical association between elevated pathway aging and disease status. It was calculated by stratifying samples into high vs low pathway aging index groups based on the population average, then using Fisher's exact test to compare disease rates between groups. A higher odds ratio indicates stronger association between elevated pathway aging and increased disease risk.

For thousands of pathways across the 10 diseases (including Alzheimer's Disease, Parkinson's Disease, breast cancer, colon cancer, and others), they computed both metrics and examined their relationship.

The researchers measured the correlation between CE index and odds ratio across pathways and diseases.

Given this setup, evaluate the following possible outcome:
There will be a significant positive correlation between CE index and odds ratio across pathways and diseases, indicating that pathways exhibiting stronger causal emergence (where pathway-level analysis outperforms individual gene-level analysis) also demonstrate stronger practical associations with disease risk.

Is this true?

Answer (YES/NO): YES